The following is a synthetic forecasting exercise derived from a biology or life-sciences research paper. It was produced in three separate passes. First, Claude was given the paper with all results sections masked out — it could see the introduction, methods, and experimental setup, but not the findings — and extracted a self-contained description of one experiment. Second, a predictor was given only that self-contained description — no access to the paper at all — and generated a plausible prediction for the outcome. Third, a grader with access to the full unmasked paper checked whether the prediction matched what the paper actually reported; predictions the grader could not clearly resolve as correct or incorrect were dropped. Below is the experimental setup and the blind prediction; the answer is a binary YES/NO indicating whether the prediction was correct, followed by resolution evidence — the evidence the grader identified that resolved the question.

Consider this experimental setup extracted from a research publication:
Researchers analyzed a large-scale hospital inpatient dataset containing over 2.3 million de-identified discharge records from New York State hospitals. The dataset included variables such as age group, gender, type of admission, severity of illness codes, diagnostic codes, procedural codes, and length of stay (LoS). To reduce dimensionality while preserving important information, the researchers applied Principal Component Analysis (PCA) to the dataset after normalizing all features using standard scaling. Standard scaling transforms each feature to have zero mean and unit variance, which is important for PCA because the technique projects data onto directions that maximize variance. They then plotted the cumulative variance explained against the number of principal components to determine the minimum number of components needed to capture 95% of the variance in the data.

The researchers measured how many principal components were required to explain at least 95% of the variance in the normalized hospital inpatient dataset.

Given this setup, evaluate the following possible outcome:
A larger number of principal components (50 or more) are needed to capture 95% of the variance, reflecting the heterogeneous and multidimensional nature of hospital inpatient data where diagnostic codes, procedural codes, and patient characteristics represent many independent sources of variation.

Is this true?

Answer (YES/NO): NO